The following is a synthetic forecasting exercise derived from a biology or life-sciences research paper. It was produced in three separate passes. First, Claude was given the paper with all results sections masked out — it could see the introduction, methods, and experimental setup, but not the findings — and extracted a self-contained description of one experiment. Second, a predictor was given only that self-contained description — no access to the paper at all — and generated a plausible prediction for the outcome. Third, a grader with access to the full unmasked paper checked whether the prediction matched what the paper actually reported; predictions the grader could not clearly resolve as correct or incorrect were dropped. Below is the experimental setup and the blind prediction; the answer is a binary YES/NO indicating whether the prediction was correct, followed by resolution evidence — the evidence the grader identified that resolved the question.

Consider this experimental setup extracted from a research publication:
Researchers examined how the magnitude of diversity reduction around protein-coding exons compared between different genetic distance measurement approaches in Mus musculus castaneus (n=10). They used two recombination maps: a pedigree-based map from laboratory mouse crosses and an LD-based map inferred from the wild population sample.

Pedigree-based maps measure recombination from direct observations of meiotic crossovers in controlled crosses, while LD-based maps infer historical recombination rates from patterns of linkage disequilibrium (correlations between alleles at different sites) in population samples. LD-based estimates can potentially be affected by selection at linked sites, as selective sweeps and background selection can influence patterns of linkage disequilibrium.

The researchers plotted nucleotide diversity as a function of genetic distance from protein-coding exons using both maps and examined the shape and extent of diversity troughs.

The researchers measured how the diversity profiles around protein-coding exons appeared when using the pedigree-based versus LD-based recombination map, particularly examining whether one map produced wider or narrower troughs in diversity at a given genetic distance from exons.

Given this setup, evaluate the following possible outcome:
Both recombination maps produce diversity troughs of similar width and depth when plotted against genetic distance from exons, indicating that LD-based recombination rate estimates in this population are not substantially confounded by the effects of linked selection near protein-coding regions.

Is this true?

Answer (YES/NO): NO